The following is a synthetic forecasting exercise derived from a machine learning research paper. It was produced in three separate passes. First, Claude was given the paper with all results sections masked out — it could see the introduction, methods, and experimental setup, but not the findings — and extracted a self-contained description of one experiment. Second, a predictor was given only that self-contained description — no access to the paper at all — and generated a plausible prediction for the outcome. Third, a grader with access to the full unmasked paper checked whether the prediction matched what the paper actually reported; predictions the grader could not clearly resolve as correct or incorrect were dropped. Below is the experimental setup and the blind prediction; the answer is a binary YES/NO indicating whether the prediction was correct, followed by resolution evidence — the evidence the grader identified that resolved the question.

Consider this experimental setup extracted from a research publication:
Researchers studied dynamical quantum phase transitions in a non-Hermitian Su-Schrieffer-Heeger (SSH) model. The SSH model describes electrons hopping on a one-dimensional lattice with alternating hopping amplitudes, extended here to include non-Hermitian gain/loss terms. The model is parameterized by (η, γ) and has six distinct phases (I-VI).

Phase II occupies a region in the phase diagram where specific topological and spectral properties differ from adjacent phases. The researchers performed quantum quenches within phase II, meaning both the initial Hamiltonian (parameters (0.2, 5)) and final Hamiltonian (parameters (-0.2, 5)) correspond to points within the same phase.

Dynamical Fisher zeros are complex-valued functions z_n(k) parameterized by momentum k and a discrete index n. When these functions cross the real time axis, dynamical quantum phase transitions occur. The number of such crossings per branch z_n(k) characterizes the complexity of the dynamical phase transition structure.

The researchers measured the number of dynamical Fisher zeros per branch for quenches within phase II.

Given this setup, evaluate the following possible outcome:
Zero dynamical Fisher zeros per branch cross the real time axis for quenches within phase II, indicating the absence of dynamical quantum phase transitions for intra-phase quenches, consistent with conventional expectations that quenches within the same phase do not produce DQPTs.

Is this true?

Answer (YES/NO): NO